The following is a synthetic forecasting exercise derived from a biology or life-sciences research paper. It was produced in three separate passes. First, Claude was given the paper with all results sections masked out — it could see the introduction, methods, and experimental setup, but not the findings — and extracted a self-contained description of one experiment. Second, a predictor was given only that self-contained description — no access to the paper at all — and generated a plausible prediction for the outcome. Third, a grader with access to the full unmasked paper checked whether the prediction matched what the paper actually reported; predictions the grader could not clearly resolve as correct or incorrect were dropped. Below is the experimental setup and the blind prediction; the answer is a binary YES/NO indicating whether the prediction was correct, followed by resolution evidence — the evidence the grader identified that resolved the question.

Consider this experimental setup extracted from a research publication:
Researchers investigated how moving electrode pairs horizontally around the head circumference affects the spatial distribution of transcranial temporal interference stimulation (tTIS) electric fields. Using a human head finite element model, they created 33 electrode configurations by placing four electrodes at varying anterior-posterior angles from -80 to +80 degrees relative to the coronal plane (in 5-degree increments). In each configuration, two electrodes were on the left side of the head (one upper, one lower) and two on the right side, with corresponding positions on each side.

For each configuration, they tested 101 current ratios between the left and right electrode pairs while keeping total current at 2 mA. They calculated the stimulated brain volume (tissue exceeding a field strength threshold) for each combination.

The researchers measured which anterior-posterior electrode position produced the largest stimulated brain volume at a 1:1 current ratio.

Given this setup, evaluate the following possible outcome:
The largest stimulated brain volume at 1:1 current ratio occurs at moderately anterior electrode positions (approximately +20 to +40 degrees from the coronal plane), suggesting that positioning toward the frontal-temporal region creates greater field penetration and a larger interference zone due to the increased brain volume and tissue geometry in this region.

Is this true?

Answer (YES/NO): NO